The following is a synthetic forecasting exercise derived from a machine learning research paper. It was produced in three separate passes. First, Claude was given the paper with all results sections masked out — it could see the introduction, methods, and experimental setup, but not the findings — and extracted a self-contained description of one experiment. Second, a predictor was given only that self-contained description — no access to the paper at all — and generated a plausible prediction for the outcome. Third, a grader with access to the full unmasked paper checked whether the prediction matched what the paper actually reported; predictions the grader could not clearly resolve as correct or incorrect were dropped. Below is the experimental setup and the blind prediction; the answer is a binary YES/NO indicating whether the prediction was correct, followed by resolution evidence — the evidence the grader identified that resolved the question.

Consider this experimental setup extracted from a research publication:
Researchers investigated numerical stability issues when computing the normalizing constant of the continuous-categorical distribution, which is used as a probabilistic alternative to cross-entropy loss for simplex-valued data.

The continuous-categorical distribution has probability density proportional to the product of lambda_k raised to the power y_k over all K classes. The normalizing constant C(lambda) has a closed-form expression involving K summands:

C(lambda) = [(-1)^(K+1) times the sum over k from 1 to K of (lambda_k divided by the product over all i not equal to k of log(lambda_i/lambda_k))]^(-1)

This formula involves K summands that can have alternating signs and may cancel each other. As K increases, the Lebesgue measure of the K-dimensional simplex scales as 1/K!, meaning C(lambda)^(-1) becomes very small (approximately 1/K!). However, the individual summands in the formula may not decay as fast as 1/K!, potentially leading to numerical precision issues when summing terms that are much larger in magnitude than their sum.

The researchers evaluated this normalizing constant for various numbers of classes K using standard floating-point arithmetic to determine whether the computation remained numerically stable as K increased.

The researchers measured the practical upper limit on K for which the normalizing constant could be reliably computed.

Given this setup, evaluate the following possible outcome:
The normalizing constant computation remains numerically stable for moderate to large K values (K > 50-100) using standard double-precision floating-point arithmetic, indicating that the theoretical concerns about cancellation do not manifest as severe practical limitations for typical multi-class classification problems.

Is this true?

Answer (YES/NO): NO